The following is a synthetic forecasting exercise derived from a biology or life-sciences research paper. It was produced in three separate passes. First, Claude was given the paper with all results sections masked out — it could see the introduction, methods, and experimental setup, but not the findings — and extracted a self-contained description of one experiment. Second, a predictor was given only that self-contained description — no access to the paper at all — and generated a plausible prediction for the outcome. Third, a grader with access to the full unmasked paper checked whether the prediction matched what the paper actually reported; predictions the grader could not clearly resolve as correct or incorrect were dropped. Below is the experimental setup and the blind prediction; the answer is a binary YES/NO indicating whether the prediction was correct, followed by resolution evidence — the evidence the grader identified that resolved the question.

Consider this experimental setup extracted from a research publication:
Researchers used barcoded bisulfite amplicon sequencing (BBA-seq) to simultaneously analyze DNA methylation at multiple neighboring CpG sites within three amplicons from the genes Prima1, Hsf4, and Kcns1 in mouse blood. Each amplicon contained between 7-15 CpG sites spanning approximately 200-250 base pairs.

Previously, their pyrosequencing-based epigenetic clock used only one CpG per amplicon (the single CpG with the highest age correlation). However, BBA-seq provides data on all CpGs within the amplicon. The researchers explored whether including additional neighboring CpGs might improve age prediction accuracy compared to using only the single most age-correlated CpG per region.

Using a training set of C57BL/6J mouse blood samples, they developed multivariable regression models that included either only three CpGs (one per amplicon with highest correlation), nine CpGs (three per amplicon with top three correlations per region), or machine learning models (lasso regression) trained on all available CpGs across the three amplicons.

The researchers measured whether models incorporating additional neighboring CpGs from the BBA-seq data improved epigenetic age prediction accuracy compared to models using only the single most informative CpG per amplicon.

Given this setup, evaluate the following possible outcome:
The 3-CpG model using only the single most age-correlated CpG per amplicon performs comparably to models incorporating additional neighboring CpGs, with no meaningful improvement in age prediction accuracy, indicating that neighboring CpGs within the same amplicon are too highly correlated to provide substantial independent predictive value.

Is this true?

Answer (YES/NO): NO